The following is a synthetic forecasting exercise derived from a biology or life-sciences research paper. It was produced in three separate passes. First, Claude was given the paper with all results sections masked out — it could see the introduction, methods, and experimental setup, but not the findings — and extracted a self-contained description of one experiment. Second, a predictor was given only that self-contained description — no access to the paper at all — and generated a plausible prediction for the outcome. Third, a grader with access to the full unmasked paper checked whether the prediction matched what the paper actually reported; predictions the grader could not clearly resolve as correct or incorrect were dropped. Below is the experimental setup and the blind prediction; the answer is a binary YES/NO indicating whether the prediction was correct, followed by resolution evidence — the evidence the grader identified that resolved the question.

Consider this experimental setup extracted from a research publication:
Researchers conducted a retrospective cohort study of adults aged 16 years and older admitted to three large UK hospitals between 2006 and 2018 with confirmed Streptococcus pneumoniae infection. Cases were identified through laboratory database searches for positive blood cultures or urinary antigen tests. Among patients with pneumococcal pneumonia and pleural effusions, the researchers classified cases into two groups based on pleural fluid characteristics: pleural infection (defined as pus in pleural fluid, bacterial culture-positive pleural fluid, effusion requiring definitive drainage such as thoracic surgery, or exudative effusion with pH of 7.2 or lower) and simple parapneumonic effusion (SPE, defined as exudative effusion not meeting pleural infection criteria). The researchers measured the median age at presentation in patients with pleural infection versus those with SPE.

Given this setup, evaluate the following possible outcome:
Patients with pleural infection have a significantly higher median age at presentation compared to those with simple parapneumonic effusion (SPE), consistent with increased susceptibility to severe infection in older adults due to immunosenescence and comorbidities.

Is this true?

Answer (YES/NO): NO